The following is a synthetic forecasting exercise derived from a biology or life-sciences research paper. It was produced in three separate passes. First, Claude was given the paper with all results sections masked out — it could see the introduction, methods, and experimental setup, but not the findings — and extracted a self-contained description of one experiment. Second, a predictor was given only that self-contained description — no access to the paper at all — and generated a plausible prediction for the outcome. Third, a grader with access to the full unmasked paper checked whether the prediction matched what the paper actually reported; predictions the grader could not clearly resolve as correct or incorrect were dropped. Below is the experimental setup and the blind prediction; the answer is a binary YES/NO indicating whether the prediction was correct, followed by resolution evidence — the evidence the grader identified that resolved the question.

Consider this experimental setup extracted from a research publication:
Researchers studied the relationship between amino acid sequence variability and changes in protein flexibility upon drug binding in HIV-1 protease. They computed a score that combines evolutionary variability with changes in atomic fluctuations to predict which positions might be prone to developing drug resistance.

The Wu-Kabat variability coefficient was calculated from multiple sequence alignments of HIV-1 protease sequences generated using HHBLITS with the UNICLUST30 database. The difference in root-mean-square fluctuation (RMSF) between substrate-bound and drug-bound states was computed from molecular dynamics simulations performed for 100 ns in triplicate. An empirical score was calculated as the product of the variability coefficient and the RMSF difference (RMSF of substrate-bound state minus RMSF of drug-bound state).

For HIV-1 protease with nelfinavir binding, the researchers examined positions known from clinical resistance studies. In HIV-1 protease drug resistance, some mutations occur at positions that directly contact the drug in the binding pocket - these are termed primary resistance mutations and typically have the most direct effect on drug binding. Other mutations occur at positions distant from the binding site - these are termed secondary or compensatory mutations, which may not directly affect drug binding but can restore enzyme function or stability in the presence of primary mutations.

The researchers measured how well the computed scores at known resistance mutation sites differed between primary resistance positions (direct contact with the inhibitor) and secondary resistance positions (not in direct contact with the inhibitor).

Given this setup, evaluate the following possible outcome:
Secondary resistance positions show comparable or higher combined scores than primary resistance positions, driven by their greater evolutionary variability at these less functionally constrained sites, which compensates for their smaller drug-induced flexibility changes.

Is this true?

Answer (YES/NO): NO